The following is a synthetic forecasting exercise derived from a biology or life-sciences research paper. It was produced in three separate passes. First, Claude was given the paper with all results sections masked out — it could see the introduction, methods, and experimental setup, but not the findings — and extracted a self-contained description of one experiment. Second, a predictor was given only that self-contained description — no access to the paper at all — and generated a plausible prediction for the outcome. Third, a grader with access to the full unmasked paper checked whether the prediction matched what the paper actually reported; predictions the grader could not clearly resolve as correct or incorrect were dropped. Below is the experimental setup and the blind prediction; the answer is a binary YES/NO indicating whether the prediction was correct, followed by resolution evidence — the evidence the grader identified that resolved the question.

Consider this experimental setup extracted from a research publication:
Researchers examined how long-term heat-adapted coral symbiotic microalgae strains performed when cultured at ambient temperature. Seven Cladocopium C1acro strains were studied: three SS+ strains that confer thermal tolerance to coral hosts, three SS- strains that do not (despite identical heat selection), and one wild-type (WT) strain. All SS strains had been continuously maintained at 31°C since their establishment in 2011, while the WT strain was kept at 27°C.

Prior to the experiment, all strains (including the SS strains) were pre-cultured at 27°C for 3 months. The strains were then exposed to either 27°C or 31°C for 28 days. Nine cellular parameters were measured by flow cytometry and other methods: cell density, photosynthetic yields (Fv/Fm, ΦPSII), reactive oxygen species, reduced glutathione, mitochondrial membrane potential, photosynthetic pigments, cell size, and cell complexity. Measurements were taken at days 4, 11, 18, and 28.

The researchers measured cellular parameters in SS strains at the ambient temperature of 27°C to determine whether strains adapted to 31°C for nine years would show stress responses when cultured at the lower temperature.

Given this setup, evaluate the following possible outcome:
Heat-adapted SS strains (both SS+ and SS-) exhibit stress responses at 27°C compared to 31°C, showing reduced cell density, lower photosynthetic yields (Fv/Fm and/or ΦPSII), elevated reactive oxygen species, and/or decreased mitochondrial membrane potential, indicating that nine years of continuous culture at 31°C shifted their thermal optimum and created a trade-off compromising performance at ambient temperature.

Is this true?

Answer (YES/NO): NO